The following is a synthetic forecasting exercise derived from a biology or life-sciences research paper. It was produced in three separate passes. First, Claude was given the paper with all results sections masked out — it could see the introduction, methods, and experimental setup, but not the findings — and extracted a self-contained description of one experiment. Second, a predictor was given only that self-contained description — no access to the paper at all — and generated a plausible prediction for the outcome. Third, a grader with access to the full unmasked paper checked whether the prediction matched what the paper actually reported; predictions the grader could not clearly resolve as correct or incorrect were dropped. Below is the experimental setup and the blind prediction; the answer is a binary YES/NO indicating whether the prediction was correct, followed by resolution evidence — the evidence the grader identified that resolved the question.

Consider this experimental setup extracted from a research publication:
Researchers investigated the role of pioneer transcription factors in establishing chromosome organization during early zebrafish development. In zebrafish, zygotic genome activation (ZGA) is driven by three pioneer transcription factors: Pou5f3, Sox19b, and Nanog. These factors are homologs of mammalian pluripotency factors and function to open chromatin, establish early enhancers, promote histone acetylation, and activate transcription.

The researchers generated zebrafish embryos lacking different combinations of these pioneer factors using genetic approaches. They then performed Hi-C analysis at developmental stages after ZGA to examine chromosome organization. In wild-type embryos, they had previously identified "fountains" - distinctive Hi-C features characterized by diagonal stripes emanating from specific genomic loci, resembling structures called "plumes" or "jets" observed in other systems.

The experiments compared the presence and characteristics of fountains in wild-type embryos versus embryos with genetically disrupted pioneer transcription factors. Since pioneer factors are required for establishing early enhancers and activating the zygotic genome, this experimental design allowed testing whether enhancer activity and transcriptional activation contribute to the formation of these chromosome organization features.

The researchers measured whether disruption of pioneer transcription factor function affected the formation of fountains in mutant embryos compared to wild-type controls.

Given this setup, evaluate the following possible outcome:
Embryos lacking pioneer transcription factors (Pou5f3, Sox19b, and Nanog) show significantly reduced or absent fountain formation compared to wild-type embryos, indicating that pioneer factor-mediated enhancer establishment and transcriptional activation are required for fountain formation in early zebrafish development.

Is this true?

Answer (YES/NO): NO